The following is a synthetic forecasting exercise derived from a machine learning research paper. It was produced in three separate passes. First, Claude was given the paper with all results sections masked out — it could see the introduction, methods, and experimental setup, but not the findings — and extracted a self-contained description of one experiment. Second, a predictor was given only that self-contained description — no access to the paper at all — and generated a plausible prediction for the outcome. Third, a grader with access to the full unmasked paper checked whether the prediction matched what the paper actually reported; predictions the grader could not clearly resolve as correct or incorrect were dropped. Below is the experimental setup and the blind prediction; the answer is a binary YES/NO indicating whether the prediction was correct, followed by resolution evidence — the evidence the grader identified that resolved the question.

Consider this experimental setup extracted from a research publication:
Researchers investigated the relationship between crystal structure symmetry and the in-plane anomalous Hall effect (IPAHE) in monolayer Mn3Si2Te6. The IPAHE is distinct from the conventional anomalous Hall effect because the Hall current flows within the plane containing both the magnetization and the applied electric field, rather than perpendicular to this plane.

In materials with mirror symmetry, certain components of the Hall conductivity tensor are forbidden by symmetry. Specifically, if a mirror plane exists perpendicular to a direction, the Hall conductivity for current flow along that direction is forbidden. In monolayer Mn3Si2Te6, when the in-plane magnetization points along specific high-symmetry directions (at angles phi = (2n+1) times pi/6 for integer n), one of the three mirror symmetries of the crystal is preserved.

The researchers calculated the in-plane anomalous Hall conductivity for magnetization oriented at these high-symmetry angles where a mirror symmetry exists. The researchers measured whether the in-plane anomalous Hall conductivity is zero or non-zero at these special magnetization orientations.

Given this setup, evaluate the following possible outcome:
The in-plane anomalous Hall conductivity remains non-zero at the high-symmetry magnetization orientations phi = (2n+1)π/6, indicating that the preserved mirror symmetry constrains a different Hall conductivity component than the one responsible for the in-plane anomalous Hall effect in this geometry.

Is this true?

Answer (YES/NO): NO